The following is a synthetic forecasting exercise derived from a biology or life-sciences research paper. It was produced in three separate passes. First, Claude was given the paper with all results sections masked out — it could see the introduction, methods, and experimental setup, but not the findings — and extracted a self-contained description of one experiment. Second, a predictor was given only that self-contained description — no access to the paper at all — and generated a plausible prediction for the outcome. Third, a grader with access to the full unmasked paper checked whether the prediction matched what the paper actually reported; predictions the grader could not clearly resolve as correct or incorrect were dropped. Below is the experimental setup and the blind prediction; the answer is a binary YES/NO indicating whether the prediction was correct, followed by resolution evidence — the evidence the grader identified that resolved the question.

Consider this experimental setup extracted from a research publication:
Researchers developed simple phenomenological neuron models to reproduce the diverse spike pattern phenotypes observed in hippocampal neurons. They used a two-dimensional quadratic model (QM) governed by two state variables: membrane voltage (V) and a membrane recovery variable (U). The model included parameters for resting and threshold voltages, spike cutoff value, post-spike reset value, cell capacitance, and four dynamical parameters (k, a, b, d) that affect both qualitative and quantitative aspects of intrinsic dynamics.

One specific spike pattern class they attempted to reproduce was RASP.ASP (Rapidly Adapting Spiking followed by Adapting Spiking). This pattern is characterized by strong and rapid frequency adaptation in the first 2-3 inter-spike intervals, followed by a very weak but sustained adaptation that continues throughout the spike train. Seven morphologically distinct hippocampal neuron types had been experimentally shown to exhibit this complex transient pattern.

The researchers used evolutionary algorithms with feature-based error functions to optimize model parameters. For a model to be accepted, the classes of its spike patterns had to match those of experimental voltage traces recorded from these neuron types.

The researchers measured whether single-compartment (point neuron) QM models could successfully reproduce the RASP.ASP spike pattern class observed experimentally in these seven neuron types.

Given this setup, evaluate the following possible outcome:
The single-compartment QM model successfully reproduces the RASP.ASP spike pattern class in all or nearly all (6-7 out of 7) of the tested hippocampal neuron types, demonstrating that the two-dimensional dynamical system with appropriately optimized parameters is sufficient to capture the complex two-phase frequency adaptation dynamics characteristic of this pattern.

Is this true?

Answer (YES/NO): NO